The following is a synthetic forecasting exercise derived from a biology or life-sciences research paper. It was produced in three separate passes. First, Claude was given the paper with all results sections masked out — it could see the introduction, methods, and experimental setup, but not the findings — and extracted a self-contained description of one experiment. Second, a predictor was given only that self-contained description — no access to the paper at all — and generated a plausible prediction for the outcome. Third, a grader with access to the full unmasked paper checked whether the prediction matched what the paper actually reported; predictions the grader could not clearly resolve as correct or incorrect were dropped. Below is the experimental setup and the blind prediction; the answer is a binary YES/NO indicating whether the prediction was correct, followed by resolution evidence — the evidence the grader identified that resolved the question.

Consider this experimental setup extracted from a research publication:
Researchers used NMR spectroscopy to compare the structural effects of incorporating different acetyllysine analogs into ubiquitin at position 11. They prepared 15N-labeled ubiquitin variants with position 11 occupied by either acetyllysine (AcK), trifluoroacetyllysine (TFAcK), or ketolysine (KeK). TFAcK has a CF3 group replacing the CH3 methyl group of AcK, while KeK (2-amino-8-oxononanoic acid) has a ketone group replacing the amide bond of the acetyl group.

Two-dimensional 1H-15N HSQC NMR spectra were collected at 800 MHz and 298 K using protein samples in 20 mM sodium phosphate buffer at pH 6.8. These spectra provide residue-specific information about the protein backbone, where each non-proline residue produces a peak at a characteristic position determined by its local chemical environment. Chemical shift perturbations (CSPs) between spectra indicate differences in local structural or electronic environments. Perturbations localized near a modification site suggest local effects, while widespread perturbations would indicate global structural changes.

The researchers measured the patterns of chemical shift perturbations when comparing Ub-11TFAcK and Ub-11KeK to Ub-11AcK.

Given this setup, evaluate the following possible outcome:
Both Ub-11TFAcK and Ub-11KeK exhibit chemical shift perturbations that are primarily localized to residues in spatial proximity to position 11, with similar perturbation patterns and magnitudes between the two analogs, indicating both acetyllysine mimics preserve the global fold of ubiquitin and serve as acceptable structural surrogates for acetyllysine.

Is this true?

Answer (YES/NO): YES